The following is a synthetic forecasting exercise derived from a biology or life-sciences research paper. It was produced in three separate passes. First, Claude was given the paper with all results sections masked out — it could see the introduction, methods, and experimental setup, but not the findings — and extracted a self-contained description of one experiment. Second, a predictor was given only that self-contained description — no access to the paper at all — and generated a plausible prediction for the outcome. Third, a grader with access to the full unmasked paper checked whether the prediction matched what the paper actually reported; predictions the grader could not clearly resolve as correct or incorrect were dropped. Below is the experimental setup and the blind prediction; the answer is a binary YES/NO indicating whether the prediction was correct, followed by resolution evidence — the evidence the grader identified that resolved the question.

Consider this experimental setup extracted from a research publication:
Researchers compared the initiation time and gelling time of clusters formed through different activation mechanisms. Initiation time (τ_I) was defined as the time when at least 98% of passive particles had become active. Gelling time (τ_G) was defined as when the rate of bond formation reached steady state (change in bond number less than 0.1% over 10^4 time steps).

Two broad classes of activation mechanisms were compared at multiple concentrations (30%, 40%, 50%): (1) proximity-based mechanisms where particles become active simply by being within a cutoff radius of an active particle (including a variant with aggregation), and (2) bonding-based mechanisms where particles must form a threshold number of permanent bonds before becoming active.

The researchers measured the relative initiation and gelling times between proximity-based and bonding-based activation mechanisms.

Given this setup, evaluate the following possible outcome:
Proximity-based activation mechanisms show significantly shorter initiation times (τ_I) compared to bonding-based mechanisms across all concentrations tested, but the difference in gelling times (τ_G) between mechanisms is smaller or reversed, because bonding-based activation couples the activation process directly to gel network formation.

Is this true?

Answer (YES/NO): NO